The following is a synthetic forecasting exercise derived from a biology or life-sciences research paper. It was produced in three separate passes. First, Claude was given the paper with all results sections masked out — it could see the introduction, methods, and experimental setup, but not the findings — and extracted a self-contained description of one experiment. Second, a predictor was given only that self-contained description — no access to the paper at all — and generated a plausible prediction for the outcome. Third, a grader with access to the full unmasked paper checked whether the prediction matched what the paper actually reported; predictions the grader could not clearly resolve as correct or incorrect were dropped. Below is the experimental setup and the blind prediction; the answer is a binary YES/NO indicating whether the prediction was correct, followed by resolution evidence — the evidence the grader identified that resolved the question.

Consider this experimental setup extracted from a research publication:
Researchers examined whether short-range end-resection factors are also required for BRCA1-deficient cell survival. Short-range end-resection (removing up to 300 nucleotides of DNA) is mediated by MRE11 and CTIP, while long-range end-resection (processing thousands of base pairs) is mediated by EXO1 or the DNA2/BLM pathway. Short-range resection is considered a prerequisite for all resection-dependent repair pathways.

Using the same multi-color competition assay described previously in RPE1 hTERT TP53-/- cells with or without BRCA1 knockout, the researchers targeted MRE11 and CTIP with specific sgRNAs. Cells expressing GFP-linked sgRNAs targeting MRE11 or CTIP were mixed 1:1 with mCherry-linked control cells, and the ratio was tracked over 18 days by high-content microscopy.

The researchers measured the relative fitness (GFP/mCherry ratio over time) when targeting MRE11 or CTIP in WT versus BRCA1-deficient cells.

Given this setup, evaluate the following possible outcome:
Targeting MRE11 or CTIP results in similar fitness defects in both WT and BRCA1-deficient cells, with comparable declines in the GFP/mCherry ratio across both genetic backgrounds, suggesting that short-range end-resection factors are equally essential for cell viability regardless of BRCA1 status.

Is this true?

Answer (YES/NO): NO